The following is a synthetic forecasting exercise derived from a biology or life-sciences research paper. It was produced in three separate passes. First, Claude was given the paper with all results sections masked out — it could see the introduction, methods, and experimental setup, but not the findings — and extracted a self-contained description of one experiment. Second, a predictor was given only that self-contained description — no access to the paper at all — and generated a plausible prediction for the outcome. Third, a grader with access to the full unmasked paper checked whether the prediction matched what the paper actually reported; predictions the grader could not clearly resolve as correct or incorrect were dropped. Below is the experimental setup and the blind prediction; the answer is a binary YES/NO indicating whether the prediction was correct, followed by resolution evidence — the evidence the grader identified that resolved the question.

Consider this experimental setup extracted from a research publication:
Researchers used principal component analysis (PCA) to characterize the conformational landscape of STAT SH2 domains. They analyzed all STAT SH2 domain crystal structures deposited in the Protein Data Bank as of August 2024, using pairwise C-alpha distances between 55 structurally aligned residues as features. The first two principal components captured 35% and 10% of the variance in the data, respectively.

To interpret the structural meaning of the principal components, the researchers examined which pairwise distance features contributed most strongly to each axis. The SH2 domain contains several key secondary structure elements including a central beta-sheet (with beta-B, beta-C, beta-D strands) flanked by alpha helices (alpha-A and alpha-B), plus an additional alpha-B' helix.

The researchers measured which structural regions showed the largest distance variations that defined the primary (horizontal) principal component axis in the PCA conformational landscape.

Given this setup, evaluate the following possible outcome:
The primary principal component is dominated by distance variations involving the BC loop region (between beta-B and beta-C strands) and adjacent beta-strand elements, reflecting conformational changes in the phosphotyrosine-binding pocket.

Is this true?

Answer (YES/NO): NO